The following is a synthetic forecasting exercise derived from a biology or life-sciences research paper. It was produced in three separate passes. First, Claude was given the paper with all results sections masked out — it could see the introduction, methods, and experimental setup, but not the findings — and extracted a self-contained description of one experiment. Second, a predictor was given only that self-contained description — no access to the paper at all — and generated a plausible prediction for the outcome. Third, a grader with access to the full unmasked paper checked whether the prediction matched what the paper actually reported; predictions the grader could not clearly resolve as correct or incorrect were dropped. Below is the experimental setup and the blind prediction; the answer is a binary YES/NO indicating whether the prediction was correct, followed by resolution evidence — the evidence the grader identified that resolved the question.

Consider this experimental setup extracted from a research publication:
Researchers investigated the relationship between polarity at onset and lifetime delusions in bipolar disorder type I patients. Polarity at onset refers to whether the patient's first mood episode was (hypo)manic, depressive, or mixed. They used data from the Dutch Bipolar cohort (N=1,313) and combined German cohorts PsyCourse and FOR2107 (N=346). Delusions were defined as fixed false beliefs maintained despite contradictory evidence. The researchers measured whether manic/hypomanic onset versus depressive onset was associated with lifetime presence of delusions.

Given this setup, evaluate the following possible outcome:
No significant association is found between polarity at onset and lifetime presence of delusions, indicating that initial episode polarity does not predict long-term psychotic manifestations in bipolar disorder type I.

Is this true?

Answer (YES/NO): NO